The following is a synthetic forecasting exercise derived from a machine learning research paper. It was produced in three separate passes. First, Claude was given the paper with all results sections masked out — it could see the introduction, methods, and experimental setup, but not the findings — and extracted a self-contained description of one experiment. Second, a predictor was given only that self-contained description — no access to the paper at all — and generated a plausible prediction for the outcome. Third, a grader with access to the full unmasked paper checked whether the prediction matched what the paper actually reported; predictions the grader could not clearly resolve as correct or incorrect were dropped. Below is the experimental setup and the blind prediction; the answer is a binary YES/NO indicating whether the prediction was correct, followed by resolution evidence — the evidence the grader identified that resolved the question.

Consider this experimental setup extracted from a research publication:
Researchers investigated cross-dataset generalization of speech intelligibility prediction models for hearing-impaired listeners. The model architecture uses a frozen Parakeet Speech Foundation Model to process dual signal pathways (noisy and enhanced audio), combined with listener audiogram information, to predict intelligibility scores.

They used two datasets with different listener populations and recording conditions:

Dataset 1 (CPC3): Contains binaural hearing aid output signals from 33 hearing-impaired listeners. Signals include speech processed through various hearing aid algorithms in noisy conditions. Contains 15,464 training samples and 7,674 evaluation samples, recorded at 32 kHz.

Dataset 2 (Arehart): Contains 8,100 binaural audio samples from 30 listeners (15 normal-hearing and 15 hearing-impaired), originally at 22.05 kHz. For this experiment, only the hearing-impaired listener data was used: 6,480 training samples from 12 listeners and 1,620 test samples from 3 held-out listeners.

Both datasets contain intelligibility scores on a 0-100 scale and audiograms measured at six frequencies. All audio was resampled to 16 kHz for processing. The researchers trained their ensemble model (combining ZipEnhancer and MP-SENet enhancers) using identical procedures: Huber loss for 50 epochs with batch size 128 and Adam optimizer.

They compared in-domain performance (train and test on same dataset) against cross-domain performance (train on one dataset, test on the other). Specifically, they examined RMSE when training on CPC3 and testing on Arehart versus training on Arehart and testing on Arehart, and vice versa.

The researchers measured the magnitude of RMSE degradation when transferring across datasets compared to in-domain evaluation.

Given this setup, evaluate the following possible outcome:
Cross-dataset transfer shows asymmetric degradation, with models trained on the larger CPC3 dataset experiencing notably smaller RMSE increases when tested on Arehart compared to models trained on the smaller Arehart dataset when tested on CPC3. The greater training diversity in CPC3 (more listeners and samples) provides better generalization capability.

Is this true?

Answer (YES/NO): NO